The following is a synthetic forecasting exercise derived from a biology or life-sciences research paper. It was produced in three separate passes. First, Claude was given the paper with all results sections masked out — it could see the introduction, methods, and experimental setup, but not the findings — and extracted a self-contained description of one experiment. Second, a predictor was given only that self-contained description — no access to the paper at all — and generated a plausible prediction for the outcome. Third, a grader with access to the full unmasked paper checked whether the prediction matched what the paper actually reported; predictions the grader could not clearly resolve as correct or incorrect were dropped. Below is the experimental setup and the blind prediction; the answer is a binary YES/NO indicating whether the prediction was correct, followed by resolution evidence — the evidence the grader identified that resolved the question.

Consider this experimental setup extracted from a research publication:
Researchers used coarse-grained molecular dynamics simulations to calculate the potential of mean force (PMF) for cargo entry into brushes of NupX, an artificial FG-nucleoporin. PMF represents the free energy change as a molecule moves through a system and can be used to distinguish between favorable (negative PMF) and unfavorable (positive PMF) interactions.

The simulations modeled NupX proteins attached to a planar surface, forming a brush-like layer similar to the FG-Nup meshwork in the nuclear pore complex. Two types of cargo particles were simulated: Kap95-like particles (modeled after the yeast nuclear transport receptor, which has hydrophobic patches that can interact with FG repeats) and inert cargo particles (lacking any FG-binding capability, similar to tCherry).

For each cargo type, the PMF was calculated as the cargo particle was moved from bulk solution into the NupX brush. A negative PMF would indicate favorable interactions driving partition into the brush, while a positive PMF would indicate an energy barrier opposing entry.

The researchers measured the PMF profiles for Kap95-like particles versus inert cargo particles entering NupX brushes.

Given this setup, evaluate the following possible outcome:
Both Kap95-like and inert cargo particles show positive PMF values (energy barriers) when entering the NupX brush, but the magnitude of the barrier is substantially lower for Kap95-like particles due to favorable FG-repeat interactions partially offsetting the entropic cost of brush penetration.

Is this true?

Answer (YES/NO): NO